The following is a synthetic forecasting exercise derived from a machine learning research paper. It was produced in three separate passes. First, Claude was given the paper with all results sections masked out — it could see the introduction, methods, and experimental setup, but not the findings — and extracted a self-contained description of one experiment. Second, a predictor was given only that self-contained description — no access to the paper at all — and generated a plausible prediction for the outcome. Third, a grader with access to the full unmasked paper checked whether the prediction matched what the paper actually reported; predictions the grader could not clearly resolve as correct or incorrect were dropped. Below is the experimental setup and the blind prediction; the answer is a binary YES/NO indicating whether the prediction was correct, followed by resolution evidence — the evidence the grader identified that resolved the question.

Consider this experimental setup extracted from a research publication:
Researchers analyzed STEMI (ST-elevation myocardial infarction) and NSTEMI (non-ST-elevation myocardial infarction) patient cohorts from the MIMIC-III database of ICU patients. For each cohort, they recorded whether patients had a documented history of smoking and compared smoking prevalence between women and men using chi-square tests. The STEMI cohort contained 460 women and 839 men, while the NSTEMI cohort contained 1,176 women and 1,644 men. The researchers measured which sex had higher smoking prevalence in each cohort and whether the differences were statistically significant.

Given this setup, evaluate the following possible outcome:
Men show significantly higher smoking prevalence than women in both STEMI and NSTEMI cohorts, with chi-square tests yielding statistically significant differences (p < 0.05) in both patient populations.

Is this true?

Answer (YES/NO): YES